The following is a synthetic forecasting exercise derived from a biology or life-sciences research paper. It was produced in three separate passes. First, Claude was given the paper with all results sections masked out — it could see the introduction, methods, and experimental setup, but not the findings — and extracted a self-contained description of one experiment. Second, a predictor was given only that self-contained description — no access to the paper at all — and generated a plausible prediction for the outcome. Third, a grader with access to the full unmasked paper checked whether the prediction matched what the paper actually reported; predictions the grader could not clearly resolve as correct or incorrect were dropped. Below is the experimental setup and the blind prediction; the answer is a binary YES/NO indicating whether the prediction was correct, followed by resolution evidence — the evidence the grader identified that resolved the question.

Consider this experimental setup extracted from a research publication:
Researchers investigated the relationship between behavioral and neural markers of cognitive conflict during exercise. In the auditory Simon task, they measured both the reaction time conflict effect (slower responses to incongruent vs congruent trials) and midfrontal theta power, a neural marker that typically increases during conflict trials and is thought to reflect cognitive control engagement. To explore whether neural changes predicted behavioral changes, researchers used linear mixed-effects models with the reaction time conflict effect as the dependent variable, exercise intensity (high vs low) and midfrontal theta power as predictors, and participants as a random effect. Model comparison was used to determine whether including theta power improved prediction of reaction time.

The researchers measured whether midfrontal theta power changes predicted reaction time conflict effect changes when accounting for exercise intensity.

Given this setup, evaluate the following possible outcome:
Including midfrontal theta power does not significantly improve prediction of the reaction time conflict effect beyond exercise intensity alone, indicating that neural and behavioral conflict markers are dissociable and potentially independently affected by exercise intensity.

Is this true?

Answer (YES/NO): YES